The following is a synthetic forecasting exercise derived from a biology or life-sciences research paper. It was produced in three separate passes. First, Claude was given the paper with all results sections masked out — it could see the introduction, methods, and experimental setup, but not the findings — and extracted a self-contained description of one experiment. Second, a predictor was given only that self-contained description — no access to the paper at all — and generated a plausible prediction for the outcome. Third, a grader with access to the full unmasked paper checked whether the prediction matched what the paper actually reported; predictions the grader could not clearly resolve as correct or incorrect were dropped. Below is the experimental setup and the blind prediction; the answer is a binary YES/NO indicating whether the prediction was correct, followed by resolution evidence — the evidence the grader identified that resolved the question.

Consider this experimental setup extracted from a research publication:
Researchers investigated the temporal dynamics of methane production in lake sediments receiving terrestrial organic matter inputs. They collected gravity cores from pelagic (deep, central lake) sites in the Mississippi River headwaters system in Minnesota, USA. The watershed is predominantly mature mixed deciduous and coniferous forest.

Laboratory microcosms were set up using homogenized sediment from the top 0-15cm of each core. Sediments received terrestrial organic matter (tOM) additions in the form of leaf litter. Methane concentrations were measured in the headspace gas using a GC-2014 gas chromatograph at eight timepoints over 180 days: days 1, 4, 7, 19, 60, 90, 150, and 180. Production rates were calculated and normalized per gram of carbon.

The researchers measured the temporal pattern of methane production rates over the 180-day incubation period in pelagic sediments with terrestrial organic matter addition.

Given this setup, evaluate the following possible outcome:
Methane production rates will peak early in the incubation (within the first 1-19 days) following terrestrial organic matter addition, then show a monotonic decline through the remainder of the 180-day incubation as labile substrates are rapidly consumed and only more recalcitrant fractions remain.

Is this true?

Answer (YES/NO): NO